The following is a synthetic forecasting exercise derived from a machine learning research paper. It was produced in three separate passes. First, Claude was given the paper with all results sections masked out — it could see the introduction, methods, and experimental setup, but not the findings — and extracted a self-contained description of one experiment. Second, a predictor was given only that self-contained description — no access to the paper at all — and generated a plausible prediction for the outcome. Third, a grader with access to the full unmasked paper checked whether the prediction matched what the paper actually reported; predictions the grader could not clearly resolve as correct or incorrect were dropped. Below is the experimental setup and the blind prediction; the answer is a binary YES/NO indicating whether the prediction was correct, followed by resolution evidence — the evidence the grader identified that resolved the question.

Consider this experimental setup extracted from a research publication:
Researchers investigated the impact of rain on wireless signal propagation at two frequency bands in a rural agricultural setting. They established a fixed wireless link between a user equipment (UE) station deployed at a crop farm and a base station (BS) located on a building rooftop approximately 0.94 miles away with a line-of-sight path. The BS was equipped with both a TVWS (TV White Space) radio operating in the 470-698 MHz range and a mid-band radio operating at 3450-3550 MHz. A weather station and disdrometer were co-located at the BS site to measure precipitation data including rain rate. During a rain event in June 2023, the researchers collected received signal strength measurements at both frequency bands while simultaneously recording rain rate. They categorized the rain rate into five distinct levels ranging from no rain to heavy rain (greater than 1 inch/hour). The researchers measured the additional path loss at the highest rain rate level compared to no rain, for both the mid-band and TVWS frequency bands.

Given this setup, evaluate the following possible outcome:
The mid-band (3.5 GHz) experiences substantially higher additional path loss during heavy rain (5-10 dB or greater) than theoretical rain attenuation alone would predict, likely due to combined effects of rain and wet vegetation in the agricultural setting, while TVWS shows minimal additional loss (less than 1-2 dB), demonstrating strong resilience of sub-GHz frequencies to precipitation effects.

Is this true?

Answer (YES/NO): NO